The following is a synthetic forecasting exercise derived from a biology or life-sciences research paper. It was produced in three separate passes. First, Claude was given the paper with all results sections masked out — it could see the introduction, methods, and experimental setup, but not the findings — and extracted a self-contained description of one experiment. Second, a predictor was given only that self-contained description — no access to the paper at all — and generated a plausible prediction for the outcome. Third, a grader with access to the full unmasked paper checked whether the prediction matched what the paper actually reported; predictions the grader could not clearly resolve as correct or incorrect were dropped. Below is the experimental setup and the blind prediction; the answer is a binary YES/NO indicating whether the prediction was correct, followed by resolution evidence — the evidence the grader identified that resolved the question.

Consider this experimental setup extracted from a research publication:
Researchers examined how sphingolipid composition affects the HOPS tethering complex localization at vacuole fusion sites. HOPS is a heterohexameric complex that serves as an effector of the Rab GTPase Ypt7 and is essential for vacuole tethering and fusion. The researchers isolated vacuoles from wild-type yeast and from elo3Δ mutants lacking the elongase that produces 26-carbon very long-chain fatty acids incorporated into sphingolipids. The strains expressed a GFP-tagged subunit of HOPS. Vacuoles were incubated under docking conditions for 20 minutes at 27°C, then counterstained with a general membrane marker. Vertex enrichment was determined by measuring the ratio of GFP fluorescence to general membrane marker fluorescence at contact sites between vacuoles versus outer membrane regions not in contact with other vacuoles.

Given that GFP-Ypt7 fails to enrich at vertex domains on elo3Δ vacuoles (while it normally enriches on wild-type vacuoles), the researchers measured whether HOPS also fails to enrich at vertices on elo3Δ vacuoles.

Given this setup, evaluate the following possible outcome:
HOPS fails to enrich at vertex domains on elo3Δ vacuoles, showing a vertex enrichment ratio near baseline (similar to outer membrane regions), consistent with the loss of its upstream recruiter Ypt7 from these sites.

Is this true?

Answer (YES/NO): NO